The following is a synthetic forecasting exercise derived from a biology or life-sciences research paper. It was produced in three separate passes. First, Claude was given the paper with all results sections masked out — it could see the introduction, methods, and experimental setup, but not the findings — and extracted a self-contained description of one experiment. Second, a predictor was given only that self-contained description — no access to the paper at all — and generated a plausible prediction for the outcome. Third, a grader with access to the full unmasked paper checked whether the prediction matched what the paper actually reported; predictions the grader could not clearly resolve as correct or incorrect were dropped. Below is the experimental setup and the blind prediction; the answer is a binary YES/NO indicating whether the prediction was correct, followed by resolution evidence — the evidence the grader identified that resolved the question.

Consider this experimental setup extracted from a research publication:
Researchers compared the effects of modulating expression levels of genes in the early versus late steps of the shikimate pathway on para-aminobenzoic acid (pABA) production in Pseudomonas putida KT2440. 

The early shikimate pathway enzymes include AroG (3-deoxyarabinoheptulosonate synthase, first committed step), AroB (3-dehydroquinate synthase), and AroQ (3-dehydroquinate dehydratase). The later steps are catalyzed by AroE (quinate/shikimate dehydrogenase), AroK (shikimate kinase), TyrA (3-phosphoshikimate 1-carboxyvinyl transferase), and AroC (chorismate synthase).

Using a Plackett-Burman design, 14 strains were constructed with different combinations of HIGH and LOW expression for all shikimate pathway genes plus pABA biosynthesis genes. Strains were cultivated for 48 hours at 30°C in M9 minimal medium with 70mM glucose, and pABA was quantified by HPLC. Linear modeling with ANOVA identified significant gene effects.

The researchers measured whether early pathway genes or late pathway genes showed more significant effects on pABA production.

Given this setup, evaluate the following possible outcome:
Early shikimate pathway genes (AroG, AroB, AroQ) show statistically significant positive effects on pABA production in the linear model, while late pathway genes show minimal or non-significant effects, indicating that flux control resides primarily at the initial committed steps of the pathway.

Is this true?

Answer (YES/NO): NO